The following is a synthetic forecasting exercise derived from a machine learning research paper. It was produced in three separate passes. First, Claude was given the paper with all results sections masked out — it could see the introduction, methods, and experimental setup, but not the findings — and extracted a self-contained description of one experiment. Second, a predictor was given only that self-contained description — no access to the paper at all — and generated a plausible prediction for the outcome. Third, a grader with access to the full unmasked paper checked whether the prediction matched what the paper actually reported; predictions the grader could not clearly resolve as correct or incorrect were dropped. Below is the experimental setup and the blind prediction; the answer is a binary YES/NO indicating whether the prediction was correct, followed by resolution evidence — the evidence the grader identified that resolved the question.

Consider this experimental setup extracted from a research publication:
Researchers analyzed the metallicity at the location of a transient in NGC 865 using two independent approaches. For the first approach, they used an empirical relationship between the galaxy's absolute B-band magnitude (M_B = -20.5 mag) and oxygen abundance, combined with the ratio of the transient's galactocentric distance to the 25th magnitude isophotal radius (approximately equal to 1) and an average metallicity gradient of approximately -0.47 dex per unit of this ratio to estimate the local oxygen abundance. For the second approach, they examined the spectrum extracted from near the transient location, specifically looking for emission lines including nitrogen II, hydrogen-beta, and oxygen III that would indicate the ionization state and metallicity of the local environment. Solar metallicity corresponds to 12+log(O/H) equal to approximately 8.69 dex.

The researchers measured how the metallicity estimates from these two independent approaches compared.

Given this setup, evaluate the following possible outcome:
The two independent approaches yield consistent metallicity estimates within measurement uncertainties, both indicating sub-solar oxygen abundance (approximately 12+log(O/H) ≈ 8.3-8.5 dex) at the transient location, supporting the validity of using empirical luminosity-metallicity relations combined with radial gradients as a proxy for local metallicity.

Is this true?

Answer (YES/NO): NO